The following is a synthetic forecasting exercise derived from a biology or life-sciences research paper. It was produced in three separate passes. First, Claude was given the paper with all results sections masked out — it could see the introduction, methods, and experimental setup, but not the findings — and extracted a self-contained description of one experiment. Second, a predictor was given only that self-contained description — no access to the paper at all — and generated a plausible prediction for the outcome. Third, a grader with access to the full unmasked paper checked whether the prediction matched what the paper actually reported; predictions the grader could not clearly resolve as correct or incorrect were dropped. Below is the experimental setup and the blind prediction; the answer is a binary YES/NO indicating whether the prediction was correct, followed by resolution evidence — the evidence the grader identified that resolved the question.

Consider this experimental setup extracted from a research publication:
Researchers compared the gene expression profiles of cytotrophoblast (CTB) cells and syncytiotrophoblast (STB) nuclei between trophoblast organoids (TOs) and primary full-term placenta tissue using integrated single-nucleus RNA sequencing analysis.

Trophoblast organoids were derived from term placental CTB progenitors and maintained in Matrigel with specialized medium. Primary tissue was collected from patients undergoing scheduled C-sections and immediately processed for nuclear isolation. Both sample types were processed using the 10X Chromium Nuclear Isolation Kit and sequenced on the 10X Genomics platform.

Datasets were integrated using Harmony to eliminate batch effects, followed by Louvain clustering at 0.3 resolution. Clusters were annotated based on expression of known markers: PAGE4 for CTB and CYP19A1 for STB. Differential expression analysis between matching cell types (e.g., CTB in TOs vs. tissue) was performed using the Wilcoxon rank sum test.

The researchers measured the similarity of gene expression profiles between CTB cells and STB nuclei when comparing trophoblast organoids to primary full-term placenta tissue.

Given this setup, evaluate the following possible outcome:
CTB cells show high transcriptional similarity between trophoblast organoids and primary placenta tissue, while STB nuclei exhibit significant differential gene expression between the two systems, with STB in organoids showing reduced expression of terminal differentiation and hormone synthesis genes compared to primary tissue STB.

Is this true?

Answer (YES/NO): NO